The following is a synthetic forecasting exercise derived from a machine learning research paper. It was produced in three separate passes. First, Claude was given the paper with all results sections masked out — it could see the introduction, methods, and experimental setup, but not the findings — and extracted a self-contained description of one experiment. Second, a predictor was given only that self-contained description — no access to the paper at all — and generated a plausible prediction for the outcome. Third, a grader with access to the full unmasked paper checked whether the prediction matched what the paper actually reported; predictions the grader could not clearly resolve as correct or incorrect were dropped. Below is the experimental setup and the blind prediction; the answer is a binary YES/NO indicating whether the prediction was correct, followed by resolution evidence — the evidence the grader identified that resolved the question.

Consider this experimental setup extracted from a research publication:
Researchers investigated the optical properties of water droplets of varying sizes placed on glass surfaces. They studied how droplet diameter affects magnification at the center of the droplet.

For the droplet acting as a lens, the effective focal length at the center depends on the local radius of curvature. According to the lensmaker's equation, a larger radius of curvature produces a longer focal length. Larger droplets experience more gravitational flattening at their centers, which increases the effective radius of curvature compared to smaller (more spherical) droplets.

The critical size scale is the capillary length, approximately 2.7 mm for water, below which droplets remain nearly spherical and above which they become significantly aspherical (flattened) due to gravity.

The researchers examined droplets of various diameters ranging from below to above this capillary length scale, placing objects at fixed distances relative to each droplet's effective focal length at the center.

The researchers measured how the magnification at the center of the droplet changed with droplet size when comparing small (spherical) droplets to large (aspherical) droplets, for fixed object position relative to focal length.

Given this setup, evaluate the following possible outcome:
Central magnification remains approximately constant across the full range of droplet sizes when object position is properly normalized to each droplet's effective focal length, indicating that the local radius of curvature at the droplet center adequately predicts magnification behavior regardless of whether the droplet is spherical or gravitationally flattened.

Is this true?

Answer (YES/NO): NO